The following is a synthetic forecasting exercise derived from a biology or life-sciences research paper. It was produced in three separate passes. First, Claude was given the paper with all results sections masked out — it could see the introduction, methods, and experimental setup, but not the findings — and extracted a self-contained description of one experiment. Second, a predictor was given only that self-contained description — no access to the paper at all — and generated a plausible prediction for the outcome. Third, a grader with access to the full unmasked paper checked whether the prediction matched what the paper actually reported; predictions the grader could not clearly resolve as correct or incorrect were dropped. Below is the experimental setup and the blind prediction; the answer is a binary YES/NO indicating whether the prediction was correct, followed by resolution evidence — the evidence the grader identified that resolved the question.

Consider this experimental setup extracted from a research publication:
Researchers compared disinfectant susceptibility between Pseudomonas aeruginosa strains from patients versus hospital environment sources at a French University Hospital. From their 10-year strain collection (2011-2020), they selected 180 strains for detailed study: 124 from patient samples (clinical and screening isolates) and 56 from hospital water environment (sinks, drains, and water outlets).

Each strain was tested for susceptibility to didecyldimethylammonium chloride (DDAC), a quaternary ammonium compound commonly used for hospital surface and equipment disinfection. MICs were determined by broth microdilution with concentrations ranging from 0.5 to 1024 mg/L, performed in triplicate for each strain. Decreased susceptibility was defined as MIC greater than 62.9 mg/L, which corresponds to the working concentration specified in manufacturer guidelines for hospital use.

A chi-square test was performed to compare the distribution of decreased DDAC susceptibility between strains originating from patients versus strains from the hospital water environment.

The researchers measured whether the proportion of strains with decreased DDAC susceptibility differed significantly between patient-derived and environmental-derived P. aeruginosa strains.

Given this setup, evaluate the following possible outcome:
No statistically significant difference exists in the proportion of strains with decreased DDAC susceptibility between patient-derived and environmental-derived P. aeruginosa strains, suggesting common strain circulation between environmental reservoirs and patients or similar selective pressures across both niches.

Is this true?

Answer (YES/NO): NO